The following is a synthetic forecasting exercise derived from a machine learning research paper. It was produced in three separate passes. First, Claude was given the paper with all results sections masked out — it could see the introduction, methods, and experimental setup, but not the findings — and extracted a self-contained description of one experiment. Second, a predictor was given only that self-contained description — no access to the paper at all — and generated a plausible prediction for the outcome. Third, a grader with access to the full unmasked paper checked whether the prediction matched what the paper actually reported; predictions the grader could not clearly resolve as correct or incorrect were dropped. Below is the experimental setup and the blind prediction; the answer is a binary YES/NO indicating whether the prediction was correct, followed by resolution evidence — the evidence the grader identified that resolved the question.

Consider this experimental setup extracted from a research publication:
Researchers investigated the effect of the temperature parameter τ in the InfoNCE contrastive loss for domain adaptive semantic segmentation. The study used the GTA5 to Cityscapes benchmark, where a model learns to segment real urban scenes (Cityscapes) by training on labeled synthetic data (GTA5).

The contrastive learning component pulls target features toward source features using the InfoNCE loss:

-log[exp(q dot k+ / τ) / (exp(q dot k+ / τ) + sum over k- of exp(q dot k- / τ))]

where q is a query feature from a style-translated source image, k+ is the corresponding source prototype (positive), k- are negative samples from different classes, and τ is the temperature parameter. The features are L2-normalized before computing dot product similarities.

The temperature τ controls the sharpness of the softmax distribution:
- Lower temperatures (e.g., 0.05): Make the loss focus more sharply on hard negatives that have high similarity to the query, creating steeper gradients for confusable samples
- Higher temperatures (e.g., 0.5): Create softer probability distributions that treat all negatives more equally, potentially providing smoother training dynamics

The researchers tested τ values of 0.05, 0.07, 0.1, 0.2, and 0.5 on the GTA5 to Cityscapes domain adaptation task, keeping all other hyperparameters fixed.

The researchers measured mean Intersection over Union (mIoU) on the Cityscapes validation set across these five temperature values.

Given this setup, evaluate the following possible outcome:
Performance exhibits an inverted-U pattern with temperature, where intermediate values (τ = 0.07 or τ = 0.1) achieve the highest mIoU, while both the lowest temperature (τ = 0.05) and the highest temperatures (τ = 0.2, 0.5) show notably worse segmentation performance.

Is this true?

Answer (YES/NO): NO